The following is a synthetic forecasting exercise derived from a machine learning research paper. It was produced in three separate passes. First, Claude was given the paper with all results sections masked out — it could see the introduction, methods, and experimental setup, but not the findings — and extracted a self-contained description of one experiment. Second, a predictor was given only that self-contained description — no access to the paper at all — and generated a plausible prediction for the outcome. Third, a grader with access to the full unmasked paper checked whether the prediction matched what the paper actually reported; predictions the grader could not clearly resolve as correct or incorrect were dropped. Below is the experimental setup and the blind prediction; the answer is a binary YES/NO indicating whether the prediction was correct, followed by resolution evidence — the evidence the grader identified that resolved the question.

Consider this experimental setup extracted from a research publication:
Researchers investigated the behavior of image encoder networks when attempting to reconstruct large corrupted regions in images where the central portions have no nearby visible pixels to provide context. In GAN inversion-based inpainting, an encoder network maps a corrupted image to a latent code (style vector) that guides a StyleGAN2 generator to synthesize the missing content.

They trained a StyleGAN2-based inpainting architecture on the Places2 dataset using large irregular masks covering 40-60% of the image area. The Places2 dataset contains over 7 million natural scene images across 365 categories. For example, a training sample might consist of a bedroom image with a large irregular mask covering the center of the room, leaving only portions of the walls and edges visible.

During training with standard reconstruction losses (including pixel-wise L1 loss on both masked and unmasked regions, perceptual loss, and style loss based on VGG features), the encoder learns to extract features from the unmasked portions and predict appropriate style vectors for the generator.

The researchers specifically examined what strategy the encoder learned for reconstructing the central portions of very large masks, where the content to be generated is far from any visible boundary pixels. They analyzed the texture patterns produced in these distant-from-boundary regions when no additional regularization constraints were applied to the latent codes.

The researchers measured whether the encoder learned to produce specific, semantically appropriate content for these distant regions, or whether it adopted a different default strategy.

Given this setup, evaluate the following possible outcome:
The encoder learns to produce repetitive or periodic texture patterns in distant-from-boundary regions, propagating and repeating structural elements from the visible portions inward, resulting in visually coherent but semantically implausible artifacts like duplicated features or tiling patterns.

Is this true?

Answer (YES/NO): NO